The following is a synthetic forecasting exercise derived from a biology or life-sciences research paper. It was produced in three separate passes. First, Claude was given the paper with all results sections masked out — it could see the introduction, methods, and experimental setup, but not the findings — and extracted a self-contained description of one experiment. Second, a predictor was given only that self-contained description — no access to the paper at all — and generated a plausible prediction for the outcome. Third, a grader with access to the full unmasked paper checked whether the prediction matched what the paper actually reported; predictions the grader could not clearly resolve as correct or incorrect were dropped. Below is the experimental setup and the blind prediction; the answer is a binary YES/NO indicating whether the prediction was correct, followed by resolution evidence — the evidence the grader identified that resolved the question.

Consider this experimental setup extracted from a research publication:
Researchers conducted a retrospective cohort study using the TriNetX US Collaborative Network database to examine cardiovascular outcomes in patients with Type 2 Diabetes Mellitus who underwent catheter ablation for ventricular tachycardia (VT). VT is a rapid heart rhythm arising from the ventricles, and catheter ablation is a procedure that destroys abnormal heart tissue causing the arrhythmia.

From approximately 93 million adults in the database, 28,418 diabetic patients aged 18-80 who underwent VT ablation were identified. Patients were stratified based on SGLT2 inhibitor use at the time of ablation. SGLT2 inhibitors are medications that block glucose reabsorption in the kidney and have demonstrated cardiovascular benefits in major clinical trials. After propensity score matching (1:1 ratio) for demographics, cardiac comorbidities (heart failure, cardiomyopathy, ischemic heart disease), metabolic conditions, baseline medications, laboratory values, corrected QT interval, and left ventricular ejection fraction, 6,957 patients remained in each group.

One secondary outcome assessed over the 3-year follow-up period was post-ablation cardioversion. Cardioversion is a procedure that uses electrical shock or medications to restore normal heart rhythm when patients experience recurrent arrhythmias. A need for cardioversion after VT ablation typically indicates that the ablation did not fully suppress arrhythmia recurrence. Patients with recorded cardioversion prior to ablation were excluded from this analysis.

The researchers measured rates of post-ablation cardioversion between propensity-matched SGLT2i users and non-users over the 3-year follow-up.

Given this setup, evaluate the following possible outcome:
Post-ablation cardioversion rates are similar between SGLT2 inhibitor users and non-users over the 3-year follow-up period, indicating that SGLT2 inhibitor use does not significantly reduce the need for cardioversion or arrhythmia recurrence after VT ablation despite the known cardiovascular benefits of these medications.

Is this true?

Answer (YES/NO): NO